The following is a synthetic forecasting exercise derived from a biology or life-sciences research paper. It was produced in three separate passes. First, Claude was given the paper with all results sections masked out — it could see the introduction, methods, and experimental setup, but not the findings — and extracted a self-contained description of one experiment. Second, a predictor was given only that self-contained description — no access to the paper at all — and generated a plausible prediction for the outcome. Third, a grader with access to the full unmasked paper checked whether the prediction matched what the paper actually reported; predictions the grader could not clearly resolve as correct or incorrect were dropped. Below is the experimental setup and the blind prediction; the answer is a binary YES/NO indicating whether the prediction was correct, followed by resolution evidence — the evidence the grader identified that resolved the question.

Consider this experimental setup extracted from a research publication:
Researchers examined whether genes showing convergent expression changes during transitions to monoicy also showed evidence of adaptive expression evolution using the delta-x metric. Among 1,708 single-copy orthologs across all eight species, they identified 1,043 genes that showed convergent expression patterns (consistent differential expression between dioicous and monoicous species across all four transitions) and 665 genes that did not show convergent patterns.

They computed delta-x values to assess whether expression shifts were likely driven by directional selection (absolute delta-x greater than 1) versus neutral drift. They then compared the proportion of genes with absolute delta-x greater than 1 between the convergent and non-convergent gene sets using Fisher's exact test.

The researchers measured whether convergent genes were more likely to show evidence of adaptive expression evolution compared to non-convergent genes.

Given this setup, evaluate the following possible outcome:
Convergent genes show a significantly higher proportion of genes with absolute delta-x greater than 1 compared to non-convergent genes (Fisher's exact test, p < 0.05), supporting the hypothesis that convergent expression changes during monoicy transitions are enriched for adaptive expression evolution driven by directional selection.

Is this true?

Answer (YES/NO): YES